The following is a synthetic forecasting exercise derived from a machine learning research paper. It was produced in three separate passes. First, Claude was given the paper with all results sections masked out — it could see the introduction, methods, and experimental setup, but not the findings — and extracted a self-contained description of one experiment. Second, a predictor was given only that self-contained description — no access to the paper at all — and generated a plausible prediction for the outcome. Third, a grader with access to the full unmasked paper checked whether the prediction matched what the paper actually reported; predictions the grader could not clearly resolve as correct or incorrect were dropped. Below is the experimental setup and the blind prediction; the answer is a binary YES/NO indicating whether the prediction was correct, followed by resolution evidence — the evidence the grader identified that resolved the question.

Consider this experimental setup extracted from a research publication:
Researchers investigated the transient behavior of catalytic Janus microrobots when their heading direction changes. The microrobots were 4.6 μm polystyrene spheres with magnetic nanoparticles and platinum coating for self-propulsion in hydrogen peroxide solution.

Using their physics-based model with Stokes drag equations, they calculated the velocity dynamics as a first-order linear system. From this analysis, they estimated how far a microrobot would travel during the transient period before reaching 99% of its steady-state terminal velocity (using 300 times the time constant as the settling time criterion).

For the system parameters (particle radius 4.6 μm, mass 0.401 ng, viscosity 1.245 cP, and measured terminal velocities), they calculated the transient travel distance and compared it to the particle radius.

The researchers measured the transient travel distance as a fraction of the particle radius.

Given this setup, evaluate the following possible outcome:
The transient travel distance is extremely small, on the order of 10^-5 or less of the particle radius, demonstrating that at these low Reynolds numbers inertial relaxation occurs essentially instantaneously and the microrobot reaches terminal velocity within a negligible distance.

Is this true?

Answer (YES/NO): NO